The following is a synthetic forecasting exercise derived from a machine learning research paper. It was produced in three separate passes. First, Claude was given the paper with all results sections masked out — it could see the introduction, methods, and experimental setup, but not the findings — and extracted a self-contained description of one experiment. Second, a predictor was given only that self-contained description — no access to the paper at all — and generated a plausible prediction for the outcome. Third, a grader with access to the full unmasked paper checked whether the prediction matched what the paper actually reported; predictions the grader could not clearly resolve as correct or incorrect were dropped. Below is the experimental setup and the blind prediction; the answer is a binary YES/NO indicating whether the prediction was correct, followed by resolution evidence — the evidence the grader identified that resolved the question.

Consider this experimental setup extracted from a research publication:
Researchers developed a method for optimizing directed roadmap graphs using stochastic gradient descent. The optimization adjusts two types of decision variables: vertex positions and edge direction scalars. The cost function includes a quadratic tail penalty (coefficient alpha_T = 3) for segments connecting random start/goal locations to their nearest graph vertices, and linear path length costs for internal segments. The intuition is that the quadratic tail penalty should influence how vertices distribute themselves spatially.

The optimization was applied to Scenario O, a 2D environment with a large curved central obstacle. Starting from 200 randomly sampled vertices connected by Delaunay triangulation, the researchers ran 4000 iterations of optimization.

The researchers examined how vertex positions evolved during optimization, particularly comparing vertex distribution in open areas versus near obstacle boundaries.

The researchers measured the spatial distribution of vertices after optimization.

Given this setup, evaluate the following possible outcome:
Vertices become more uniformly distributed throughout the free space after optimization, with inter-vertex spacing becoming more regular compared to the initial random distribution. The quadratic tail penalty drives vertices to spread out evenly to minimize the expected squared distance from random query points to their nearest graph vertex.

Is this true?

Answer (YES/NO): YES